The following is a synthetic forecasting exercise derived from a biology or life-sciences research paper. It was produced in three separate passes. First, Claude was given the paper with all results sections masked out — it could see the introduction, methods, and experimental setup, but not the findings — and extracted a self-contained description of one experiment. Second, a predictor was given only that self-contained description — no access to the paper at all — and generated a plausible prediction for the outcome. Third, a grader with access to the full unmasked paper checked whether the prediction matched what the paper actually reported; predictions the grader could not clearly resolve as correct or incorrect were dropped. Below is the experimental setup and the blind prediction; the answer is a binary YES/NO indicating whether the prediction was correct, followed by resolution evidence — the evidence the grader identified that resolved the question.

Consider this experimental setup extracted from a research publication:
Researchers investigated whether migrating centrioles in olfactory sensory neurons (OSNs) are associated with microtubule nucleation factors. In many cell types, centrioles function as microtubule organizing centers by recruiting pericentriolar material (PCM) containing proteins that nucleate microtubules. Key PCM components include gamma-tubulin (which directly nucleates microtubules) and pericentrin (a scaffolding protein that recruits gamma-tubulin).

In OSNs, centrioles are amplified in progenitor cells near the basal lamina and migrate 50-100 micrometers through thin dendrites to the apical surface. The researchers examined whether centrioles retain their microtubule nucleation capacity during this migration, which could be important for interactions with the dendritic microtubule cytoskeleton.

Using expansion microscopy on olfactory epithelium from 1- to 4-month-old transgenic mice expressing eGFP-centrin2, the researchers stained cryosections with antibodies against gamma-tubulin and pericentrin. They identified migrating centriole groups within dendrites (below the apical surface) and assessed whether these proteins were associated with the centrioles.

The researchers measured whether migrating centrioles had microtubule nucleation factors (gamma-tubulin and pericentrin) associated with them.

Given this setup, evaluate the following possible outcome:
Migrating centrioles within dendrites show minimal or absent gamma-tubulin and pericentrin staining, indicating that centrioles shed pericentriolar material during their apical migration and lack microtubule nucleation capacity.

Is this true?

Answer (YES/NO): NO